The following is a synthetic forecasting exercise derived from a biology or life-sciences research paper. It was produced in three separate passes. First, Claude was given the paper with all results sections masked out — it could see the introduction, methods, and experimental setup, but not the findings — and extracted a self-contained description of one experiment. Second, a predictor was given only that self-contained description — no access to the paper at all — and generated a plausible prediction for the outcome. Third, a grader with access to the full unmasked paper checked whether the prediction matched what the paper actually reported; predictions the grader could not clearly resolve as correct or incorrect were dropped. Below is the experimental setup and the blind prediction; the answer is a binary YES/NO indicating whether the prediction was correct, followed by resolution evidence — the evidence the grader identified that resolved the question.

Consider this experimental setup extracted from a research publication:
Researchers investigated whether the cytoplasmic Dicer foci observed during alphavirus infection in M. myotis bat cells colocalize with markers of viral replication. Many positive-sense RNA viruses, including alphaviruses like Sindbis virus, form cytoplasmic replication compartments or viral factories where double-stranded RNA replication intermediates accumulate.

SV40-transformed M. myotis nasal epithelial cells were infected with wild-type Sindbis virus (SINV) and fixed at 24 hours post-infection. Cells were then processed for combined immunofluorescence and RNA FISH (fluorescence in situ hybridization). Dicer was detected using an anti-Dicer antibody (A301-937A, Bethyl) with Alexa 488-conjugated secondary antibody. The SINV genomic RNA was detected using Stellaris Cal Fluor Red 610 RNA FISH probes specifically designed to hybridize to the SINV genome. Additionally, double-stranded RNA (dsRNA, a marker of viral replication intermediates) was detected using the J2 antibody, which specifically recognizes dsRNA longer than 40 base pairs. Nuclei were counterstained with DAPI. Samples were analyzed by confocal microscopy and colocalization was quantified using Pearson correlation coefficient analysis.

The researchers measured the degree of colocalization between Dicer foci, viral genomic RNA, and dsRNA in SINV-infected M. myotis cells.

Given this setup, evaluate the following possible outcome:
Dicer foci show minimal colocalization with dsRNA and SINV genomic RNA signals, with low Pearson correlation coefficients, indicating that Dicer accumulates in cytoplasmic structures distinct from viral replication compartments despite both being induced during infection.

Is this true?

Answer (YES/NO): NO